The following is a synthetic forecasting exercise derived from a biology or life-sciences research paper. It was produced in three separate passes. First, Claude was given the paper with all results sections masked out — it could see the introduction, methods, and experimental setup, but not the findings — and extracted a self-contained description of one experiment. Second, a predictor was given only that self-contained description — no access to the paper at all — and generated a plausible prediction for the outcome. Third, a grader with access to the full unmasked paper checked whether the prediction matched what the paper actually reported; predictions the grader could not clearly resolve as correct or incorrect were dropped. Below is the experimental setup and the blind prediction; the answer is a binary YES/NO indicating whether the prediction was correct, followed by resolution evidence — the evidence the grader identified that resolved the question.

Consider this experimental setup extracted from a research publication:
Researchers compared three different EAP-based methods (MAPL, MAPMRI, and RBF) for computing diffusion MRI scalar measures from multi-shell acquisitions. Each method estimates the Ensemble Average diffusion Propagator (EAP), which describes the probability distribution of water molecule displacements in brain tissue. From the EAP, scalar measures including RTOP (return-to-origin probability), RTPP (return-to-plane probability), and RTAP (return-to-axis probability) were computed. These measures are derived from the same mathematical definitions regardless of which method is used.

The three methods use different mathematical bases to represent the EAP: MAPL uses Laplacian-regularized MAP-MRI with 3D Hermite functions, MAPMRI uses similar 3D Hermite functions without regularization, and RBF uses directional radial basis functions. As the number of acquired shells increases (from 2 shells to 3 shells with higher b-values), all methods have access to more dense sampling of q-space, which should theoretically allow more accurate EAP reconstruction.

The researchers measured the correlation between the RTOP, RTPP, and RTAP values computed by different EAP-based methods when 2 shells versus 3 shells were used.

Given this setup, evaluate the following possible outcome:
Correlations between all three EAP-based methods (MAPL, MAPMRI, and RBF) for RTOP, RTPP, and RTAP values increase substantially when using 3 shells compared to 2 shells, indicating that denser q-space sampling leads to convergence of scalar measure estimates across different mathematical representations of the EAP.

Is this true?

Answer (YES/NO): NO